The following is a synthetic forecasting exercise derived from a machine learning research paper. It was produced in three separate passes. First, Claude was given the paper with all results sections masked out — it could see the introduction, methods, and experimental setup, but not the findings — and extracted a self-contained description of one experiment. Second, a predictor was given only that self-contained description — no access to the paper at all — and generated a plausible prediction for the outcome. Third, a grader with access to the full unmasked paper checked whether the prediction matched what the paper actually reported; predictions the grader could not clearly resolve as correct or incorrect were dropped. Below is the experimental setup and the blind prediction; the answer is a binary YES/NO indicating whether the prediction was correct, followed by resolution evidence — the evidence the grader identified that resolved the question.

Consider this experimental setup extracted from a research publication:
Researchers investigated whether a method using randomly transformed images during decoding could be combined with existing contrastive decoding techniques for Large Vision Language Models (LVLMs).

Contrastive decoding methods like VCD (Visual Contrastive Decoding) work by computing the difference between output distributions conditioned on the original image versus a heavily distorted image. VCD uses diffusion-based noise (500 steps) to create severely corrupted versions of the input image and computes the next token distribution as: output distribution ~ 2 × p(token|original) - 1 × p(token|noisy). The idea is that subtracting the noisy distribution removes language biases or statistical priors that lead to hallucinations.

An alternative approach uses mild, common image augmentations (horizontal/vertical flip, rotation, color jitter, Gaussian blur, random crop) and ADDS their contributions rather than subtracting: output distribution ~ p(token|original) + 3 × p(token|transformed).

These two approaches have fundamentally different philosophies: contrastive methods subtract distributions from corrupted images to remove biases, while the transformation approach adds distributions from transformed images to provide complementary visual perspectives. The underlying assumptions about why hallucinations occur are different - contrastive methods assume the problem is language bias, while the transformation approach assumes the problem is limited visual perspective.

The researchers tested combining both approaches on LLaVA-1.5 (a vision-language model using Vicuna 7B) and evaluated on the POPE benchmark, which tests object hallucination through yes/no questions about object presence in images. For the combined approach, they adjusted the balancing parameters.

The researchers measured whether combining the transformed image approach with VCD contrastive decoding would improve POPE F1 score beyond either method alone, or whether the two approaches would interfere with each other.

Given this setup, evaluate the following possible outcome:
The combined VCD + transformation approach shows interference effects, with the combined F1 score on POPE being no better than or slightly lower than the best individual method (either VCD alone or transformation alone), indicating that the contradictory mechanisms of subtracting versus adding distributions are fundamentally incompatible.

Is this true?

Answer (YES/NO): NO